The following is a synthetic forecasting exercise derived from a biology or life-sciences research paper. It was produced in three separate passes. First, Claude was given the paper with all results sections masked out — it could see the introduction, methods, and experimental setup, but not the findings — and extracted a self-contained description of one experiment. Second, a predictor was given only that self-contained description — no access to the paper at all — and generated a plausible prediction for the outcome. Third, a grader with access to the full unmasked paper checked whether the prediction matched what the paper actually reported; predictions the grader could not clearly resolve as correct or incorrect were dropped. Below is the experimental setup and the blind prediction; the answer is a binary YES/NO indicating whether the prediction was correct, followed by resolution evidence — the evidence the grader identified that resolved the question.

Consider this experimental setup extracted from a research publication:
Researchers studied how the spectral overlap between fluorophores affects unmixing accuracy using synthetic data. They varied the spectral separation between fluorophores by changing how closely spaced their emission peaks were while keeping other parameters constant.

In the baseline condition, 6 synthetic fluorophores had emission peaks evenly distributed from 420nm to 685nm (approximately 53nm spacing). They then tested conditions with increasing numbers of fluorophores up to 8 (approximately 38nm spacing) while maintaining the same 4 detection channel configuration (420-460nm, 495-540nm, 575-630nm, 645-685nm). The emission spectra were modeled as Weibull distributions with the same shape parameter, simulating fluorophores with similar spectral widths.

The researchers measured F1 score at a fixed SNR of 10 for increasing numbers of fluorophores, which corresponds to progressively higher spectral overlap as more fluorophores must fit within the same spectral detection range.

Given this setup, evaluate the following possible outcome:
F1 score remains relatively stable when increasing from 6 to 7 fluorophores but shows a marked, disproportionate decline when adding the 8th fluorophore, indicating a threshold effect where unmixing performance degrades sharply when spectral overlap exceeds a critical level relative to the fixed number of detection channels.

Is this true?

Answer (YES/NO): NO